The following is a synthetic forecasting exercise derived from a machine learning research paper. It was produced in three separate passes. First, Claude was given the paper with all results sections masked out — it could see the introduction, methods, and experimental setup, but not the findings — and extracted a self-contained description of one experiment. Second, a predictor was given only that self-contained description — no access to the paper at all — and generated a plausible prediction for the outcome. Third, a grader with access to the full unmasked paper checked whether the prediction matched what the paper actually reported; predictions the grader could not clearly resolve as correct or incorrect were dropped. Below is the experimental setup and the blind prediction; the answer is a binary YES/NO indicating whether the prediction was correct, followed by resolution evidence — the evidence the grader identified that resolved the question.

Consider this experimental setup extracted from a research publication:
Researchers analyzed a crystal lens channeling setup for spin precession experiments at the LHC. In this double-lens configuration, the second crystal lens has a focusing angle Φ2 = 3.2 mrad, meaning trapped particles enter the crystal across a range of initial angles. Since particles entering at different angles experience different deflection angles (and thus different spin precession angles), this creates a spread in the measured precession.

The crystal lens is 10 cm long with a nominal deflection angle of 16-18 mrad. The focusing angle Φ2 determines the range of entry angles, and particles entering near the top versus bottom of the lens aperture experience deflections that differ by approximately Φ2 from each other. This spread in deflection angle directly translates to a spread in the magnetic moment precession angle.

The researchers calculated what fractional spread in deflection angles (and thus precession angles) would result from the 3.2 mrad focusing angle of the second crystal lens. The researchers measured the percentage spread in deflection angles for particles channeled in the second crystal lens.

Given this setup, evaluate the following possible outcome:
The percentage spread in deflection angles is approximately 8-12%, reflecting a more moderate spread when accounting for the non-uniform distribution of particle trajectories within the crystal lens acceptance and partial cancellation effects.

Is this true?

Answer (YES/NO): NO